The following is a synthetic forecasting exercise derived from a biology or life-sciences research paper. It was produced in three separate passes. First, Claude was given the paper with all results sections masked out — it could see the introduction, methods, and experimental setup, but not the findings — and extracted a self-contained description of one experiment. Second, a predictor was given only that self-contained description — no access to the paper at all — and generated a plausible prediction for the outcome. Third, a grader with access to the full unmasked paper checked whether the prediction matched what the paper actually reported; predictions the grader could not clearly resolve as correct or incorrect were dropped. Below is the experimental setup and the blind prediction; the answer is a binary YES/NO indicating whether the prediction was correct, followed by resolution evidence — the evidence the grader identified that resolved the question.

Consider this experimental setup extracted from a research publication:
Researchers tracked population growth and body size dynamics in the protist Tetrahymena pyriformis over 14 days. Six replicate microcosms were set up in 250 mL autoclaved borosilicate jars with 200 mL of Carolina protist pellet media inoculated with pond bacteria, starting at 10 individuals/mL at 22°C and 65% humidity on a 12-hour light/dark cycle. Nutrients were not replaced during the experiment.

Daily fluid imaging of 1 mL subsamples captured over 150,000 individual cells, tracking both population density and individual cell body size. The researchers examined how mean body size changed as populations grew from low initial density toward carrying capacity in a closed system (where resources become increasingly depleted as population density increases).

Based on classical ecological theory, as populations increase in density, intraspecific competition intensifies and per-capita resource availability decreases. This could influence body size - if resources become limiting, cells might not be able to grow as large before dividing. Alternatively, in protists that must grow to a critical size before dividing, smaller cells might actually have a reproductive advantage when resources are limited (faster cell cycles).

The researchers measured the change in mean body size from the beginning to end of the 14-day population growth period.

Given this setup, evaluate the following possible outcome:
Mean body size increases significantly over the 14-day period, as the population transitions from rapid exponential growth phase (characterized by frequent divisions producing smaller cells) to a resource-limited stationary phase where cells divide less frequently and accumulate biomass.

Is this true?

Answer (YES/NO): NO